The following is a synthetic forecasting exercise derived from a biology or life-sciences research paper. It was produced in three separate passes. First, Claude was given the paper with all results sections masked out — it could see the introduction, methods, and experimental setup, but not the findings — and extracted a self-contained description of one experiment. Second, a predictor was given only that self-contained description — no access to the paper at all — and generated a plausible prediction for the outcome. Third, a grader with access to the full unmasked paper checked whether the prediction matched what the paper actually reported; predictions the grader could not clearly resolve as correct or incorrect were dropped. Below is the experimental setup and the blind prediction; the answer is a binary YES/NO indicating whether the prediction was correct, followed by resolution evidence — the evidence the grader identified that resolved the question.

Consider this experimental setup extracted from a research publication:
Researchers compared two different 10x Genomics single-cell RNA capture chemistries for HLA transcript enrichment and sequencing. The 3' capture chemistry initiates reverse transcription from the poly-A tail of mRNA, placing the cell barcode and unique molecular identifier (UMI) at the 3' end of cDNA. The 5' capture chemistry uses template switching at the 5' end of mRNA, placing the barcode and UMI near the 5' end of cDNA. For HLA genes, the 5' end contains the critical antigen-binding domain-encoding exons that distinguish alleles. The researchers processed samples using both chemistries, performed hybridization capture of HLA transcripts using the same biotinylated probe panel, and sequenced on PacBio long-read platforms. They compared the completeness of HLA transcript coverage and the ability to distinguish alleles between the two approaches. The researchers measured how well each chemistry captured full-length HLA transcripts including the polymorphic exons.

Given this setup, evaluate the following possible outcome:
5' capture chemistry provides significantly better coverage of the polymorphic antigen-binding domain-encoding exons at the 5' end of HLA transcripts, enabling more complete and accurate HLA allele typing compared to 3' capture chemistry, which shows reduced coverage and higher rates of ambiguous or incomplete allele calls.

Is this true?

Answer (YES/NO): YES